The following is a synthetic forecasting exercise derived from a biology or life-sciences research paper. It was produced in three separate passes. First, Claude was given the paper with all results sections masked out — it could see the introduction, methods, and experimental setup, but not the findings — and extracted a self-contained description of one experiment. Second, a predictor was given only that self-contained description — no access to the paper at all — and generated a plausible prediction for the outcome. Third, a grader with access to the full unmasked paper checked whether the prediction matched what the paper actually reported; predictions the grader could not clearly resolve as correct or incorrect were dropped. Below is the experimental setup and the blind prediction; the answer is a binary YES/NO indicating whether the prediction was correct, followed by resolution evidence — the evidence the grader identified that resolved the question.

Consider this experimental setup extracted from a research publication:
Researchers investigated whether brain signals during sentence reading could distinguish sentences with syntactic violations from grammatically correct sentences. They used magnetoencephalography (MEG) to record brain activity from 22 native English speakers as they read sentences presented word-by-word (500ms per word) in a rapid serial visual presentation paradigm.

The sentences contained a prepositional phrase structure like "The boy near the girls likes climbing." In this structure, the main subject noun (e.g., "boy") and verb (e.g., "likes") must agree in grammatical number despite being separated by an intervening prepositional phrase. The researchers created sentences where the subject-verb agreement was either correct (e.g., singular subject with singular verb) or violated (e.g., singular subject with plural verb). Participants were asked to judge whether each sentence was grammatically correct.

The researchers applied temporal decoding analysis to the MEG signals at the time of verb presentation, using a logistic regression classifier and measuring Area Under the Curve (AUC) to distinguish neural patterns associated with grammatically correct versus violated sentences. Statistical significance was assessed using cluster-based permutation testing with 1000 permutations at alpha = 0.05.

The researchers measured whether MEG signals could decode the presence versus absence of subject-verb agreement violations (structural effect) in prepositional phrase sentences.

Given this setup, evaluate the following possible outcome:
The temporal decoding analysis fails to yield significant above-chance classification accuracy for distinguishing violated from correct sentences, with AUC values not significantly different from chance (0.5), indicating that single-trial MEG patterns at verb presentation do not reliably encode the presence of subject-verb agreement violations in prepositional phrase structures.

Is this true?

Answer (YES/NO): NO